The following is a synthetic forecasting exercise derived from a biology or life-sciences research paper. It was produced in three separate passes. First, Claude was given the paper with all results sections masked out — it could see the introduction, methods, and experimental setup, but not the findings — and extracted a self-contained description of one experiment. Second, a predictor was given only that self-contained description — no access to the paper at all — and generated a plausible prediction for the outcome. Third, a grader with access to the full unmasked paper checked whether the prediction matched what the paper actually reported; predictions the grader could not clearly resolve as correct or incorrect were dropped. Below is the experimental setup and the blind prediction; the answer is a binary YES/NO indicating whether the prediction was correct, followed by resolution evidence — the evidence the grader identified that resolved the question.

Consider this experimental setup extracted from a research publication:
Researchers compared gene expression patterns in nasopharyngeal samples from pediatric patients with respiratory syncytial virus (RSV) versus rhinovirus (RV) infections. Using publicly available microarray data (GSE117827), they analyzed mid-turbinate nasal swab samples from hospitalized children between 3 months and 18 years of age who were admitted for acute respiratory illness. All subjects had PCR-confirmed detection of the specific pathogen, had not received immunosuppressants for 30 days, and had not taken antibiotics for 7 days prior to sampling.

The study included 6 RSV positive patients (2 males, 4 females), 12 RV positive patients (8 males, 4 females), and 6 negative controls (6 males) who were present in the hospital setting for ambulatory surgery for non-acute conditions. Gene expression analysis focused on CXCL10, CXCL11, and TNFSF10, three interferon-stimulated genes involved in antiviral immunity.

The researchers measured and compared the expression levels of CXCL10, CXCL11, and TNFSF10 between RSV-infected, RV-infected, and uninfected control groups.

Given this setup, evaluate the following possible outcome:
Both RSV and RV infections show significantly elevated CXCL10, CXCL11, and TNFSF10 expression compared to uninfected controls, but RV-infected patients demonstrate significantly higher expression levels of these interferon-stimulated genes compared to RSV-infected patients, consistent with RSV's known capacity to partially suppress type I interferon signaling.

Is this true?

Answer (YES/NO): NO